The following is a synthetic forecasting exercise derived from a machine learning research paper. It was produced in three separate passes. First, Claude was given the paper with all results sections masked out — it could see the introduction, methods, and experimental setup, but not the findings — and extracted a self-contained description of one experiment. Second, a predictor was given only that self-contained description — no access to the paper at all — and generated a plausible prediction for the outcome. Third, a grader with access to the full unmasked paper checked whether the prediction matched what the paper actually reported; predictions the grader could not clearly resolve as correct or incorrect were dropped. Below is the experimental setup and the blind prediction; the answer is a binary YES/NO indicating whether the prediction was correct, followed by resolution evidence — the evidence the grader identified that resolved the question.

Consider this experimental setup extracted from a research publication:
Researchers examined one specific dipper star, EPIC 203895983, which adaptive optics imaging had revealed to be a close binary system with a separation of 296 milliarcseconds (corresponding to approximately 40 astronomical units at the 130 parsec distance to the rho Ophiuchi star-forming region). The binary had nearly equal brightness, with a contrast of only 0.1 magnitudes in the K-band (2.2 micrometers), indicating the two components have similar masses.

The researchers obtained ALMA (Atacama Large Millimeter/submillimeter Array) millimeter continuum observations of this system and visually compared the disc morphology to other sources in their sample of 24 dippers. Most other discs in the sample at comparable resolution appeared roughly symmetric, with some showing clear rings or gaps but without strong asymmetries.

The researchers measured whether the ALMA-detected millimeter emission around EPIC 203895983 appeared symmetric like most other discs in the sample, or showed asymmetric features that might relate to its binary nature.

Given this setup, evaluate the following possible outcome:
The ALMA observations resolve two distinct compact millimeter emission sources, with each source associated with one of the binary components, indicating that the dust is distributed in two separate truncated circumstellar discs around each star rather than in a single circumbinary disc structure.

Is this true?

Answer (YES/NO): NO